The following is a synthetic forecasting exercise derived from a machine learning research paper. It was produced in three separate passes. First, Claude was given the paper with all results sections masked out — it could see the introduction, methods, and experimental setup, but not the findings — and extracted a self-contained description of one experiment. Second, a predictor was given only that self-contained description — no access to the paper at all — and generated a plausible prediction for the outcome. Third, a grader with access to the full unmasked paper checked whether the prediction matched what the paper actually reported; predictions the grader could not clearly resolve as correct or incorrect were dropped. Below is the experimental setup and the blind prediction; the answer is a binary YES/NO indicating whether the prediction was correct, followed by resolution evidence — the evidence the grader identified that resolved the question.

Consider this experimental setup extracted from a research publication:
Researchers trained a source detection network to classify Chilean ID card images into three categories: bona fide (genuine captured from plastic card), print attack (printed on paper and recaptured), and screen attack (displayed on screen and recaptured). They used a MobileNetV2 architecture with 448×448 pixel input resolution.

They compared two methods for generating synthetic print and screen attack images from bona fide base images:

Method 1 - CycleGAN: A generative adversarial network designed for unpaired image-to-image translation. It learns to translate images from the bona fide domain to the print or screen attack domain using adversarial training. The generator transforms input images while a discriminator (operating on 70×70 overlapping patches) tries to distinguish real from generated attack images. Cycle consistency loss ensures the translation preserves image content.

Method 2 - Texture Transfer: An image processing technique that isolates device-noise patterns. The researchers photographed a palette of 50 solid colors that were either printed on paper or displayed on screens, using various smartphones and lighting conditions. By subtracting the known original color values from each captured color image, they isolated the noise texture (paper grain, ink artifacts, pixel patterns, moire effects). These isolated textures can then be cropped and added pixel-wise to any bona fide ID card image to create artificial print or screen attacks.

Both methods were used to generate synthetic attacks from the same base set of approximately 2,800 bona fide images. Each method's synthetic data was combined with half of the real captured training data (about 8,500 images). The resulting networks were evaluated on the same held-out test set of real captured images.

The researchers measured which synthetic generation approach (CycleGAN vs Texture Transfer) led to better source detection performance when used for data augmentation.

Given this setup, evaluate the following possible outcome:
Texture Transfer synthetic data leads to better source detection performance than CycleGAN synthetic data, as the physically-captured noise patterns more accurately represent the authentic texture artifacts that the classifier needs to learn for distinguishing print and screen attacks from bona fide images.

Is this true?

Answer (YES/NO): NO